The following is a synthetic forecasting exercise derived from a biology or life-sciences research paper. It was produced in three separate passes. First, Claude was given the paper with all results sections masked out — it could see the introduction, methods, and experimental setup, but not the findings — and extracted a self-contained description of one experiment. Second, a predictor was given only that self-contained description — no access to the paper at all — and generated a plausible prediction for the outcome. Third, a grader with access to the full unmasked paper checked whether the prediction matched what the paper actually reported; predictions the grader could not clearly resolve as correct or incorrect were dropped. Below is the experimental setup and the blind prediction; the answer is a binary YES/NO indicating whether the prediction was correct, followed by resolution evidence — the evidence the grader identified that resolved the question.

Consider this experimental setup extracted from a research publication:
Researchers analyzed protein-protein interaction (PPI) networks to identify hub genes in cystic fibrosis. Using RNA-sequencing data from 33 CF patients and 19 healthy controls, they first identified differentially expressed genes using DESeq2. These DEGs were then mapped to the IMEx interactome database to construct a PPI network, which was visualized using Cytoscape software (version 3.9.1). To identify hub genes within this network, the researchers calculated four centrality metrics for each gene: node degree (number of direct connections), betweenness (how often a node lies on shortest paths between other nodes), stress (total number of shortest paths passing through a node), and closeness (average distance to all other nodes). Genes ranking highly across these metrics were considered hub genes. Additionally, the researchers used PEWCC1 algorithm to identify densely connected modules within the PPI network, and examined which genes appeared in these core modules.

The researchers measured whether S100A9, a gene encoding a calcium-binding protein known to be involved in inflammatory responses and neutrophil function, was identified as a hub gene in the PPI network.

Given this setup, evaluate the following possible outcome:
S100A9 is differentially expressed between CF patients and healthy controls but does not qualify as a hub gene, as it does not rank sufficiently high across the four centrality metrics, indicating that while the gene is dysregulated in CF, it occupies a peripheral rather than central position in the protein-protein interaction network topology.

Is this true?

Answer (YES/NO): NO